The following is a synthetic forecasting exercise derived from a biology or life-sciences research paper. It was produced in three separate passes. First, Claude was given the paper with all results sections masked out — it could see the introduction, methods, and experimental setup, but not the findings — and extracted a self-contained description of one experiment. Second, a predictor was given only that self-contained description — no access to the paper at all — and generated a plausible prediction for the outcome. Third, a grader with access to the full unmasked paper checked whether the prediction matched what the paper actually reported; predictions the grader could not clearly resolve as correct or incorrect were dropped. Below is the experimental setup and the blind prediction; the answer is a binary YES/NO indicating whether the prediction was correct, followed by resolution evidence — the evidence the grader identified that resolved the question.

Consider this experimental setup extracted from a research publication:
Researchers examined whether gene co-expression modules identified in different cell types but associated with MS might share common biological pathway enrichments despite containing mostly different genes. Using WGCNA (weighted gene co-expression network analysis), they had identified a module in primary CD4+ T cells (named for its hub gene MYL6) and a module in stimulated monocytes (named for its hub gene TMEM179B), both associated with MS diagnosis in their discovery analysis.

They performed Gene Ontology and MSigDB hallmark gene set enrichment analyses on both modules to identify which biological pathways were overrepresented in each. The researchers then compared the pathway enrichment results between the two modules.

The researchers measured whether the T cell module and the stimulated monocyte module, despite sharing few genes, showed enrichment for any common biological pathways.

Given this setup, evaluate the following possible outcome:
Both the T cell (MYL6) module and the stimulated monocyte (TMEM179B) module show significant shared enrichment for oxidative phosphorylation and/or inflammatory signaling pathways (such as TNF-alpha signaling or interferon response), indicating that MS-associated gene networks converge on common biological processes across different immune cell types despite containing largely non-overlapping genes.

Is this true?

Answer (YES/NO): YES